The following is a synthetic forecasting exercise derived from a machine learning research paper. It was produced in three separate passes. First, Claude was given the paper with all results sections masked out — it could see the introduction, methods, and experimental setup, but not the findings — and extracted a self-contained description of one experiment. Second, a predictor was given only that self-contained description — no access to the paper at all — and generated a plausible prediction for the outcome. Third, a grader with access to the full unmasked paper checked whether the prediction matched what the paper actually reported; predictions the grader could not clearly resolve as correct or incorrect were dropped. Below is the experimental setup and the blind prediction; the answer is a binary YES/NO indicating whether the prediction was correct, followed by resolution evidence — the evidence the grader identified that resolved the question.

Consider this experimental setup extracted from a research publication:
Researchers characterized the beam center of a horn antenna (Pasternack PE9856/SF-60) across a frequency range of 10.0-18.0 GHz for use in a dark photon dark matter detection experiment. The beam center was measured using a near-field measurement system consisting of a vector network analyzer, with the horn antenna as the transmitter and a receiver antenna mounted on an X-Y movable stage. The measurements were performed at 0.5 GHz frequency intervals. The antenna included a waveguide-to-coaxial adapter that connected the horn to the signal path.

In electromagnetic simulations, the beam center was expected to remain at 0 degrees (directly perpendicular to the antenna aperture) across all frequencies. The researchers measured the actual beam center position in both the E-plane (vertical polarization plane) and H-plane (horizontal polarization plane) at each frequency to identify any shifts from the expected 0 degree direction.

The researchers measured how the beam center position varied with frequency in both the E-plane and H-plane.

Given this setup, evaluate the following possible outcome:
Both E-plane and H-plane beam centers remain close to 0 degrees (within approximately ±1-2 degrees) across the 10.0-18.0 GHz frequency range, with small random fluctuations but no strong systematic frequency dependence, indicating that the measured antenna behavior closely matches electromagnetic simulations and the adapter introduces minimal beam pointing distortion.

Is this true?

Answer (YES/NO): NO